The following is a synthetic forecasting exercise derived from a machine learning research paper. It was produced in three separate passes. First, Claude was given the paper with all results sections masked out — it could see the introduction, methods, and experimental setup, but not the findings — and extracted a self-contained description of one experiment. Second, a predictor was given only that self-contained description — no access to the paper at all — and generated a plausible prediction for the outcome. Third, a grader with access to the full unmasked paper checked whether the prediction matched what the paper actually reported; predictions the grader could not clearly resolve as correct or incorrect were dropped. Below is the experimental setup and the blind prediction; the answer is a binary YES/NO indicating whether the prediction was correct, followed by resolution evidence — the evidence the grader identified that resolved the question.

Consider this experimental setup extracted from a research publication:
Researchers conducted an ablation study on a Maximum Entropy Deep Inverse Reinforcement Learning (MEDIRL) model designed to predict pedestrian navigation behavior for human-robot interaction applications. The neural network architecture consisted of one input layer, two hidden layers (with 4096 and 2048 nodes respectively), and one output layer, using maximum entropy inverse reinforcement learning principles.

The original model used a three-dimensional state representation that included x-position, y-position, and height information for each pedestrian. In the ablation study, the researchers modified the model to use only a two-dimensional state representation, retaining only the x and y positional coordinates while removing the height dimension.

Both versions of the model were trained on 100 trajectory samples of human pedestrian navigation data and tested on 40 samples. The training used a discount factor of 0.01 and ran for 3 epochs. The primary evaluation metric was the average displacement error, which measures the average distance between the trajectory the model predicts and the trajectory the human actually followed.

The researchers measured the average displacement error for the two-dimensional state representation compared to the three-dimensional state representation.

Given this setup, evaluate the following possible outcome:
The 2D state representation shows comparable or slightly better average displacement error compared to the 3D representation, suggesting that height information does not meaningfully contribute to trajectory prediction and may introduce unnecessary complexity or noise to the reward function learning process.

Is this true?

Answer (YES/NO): YES